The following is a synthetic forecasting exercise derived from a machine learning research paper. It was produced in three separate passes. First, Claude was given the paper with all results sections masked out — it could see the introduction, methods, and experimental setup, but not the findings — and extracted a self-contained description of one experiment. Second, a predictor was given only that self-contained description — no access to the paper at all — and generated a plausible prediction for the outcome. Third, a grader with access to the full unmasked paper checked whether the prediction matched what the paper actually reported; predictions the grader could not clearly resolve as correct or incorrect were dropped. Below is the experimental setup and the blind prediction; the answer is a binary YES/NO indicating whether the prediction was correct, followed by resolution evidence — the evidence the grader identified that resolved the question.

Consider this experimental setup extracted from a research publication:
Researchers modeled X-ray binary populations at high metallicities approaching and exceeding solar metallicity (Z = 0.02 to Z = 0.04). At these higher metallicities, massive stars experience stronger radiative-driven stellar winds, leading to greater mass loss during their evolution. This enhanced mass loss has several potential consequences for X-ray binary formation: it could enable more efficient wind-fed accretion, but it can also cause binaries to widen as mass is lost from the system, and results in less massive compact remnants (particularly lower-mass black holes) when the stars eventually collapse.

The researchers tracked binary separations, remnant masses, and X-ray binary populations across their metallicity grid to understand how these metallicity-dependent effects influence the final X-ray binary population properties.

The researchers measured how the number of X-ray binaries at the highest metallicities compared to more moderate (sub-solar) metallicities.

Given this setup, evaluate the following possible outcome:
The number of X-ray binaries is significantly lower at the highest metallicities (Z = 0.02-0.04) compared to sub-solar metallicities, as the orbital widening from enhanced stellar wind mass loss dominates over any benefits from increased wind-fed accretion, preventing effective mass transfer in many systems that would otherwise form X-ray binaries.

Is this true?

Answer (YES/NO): NO